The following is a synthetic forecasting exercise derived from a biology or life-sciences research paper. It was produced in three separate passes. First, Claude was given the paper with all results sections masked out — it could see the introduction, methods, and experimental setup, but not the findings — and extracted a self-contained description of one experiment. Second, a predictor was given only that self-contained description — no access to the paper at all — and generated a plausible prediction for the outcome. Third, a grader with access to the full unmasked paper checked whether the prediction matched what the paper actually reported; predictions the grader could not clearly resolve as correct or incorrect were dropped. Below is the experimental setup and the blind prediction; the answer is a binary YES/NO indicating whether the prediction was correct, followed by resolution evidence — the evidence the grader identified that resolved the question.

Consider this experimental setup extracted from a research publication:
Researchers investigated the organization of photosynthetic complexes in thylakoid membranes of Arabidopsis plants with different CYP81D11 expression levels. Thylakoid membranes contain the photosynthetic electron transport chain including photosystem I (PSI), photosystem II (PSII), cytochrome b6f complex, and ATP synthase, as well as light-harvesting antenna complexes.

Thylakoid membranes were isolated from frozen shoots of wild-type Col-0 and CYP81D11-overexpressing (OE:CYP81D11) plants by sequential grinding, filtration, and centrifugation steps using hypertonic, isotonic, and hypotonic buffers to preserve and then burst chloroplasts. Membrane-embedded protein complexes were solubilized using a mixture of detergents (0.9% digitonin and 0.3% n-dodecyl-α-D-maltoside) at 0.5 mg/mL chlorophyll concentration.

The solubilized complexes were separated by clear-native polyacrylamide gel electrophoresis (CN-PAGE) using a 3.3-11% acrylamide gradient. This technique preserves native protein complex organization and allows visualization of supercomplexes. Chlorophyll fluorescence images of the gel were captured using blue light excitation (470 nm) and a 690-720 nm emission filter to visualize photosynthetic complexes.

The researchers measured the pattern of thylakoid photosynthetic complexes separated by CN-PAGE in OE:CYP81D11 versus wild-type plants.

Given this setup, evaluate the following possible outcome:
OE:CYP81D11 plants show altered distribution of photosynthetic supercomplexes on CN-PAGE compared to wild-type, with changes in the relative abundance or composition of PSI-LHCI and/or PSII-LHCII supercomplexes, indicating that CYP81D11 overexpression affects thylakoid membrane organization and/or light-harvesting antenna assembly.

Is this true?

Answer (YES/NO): NO